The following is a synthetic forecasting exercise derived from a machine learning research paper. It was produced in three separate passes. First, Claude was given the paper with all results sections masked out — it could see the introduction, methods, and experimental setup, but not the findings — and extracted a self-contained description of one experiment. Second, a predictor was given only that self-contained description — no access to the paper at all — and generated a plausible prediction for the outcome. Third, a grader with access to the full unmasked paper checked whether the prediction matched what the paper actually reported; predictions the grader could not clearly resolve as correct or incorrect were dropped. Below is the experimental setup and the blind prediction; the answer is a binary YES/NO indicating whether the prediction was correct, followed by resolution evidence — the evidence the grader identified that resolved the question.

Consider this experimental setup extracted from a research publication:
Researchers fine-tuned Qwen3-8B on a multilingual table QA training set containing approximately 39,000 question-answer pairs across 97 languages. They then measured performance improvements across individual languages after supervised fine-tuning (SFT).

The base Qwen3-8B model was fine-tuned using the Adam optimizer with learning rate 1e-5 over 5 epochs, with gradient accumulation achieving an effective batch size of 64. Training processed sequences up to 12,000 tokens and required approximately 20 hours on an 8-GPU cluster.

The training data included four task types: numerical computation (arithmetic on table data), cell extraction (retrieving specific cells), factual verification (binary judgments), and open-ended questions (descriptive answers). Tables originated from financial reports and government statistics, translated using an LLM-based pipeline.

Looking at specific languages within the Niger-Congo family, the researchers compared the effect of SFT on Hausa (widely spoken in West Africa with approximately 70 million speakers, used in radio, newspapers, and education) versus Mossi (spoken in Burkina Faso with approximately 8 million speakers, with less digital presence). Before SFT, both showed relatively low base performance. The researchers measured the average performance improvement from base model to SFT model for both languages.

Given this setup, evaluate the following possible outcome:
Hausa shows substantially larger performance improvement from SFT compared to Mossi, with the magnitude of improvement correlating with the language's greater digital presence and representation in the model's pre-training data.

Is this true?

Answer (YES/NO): YES